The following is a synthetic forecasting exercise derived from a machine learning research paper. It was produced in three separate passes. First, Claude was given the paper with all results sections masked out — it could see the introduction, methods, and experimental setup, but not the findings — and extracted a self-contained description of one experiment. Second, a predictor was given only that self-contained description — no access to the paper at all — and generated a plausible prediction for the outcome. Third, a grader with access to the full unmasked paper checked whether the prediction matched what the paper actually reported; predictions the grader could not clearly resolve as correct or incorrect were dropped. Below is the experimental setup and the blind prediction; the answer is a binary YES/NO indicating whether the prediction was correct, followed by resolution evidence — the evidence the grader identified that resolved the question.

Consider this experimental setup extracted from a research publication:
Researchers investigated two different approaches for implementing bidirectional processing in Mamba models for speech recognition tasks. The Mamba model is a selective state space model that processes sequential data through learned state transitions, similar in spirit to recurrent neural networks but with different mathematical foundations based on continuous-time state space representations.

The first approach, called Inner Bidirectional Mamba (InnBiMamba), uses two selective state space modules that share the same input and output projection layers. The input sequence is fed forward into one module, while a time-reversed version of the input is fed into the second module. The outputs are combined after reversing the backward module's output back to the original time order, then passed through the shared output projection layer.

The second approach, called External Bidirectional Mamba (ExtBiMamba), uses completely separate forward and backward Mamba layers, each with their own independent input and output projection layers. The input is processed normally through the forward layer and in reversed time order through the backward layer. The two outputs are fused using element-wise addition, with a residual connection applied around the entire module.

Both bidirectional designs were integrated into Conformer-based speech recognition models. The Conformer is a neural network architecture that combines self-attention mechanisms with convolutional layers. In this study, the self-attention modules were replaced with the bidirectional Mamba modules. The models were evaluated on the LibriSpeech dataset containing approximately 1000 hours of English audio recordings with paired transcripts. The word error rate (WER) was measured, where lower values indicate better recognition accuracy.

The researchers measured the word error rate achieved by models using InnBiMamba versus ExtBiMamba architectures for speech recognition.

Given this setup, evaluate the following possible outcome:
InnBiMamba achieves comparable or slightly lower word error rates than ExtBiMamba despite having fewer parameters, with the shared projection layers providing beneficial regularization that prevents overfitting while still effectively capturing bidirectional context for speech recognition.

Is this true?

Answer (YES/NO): NO